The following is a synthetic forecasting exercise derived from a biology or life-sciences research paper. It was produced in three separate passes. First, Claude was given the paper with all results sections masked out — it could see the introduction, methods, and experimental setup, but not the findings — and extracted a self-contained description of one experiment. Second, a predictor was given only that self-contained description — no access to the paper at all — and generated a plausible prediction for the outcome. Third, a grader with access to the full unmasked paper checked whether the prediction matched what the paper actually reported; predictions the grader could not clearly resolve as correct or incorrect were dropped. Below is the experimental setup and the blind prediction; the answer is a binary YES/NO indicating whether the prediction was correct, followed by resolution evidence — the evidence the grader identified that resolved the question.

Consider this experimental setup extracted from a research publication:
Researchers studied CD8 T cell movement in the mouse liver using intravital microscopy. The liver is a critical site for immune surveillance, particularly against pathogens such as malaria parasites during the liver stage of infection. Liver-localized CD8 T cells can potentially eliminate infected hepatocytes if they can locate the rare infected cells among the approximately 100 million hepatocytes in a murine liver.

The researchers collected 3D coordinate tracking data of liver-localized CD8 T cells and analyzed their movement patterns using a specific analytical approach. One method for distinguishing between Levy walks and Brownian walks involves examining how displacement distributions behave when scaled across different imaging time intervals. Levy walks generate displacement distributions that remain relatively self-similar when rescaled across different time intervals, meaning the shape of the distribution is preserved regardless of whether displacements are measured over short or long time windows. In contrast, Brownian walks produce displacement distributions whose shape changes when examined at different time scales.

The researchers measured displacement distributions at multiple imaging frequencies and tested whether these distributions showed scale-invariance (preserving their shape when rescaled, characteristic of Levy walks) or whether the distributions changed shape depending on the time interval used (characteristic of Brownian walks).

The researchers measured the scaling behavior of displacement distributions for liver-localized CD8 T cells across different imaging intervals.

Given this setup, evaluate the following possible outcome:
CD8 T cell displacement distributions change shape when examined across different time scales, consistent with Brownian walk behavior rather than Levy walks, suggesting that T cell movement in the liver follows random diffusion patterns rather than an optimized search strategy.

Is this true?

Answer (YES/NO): NO